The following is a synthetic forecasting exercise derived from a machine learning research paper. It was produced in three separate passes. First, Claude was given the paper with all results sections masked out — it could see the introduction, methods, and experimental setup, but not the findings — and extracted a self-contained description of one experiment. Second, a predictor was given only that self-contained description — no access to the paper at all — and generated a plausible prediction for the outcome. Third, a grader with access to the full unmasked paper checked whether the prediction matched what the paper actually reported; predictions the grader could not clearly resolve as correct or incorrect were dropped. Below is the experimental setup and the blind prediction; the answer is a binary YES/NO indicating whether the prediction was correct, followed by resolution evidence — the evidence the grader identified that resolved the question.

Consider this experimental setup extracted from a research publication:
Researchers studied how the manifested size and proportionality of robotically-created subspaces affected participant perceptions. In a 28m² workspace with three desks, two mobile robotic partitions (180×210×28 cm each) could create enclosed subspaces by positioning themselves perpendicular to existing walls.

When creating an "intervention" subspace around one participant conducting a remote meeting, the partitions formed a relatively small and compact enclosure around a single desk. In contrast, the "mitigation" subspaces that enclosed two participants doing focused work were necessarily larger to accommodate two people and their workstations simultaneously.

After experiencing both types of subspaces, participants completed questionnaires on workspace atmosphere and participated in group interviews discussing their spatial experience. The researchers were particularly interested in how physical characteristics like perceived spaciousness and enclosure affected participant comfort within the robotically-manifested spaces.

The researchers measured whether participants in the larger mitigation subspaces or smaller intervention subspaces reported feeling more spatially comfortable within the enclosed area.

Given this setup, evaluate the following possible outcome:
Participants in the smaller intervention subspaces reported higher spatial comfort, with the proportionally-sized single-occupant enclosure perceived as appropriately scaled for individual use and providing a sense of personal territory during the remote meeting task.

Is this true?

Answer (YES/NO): NO